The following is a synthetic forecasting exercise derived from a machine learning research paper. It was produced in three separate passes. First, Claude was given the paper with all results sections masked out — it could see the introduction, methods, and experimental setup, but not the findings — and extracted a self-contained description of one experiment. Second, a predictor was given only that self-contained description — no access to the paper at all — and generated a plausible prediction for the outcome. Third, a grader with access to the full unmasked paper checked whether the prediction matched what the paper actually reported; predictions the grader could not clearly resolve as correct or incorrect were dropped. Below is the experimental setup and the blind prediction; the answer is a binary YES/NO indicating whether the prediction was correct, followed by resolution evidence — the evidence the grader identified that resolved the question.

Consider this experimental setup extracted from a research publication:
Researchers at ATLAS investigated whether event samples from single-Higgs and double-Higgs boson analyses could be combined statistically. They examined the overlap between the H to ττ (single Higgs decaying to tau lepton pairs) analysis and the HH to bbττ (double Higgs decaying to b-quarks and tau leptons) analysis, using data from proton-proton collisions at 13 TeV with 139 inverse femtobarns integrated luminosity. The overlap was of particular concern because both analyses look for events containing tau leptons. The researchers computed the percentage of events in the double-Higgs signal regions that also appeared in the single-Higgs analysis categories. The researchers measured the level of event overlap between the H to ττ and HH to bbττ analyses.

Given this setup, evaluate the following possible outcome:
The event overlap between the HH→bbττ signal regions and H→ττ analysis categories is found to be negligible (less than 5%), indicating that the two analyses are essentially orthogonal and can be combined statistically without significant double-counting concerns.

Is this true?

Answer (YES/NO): NO